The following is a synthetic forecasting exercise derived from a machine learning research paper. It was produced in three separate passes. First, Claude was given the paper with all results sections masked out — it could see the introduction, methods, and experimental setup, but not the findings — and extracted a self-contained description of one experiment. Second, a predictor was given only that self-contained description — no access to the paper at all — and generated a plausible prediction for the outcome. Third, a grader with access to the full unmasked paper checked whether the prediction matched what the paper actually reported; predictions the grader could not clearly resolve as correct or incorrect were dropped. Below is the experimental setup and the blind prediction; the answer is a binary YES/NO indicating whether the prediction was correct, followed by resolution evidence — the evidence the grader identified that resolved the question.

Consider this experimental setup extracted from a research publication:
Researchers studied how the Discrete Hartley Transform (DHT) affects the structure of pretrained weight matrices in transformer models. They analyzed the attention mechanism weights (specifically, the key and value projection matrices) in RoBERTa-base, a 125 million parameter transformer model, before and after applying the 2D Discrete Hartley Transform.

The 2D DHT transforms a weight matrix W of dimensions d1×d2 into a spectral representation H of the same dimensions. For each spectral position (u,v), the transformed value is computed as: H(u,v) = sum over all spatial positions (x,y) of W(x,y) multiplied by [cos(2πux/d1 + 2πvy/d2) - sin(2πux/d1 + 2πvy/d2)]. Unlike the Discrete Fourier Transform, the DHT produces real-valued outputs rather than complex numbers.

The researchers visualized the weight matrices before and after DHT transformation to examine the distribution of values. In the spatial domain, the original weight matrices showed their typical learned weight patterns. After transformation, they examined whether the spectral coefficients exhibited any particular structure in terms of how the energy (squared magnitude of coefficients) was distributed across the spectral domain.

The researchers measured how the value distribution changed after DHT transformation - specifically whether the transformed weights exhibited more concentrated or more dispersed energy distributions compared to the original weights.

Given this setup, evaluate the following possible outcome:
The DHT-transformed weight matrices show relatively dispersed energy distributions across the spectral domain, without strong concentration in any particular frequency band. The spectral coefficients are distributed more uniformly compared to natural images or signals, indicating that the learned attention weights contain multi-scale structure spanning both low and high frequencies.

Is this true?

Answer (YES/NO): NO